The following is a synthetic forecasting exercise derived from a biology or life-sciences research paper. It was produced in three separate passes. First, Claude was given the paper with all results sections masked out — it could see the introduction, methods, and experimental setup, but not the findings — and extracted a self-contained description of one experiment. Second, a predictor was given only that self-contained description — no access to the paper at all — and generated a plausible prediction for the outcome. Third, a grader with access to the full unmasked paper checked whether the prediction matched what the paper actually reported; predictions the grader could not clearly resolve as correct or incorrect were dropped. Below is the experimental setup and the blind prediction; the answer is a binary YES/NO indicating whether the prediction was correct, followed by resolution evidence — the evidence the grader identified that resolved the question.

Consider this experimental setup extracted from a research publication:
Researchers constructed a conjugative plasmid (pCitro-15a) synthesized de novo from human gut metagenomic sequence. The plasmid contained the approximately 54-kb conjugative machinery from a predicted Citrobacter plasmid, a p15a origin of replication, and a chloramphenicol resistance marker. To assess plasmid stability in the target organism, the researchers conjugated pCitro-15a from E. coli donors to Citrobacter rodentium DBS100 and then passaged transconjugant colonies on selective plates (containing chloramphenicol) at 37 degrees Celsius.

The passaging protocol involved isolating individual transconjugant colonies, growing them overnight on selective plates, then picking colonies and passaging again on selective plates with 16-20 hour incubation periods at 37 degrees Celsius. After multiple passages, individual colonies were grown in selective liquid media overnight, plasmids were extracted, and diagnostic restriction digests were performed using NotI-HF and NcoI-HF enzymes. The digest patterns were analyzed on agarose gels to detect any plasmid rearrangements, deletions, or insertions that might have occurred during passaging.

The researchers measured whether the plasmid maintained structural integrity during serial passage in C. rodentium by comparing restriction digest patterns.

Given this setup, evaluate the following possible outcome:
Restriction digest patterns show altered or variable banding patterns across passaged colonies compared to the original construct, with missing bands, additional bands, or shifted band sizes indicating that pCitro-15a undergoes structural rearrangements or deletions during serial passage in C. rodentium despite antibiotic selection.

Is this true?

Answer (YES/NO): NO